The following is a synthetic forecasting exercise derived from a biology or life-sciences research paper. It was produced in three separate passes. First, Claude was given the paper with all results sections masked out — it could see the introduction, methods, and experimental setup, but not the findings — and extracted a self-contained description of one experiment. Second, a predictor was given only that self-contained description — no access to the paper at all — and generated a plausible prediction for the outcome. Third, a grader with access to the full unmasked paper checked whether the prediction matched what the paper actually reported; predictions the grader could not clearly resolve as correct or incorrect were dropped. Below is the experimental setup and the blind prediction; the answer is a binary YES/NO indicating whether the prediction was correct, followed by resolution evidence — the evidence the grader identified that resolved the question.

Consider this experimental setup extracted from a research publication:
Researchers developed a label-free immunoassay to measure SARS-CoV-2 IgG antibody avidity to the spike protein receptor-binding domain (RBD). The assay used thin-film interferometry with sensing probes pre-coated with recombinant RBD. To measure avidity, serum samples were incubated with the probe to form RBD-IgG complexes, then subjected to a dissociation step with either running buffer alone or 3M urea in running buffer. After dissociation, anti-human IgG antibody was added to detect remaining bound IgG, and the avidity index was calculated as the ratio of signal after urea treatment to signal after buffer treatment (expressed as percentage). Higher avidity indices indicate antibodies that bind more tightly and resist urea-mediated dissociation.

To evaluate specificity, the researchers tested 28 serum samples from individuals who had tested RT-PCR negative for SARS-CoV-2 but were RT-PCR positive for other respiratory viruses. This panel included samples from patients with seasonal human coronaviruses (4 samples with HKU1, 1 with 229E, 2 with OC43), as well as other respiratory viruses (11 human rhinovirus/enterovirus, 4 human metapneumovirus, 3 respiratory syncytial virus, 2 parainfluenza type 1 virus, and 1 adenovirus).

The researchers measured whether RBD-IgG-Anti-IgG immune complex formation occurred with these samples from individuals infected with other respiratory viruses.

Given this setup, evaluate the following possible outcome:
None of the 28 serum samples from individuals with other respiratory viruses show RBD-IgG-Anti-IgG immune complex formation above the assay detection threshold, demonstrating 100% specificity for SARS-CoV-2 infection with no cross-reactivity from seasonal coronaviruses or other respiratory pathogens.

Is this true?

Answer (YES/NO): YES